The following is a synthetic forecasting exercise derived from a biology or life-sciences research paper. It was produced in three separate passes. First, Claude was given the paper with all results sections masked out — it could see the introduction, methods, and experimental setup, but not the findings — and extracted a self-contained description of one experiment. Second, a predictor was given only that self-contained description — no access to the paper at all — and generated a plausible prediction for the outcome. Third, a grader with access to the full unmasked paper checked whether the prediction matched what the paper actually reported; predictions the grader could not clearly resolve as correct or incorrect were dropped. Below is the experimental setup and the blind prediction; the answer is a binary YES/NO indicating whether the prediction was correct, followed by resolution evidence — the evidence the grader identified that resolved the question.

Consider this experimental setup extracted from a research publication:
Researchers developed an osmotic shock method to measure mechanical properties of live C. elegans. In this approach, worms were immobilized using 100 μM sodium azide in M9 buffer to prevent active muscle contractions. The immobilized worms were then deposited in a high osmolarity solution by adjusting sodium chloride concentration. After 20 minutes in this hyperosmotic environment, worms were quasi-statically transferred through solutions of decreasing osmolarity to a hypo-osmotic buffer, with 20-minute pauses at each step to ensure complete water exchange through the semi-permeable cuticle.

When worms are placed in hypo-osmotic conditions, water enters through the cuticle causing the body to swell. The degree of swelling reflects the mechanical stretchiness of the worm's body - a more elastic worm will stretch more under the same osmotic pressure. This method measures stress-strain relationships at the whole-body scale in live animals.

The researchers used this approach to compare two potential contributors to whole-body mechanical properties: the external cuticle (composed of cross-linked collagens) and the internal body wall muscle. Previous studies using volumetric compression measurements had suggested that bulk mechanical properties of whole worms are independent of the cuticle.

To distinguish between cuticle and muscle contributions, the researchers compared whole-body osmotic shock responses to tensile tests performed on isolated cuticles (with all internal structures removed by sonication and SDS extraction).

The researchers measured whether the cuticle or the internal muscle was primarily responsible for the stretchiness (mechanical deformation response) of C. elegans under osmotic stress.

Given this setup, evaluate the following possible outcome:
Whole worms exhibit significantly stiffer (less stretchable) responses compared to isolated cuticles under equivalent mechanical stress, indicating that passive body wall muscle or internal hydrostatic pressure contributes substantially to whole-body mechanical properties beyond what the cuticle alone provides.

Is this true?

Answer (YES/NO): NO